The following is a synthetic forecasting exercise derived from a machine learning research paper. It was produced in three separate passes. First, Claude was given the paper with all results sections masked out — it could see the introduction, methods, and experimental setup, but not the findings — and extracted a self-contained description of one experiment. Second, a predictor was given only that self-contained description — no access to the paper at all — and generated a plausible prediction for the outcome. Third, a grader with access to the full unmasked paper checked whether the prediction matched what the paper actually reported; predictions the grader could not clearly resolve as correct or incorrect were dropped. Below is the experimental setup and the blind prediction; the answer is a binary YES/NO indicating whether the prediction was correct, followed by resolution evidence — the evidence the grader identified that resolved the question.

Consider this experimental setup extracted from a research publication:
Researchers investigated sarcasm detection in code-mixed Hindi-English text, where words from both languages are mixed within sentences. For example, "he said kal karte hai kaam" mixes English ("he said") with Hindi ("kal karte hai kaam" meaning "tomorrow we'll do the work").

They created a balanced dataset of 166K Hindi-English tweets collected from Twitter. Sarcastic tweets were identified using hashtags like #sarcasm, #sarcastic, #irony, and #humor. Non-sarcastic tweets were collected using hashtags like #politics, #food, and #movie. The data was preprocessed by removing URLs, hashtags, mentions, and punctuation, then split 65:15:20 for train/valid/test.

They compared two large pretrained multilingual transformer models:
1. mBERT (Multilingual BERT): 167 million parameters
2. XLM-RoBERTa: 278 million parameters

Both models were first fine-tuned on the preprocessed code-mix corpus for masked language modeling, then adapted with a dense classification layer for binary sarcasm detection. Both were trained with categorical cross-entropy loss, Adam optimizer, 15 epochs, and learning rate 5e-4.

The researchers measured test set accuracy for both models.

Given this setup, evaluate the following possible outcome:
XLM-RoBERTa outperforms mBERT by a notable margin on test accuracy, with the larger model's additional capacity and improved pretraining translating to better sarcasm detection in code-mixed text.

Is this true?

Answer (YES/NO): NO